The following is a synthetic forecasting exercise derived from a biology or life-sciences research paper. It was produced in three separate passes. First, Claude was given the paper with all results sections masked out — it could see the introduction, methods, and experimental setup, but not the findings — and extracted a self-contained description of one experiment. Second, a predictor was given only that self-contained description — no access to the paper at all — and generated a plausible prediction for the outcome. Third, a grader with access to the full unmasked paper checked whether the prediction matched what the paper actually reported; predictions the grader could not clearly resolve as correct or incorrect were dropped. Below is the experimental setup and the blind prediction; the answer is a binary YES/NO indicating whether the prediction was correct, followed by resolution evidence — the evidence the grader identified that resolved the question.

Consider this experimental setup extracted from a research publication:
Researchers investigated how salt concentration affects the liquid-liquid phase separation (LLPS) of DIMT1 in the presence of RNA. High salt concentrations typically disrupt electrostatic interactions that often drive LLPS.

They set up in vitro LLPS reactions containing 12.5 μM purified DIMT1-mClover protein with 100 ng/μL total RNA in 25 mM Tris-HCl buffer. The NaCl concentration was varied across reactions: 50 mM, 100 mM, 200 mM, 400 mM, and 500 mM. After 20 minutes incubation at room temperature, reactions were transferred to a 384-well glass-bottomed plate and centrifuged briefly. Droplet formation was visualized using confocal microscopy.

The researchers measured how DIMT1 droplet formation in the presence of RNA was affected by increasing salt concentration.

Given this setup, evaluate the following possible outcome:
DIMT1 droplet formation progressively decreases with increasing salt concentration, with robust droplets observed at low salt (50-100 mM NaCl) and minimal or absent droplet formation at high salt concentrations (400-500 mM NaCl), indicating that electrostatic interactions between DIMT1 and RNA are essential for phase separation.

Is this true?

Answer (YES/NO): NO